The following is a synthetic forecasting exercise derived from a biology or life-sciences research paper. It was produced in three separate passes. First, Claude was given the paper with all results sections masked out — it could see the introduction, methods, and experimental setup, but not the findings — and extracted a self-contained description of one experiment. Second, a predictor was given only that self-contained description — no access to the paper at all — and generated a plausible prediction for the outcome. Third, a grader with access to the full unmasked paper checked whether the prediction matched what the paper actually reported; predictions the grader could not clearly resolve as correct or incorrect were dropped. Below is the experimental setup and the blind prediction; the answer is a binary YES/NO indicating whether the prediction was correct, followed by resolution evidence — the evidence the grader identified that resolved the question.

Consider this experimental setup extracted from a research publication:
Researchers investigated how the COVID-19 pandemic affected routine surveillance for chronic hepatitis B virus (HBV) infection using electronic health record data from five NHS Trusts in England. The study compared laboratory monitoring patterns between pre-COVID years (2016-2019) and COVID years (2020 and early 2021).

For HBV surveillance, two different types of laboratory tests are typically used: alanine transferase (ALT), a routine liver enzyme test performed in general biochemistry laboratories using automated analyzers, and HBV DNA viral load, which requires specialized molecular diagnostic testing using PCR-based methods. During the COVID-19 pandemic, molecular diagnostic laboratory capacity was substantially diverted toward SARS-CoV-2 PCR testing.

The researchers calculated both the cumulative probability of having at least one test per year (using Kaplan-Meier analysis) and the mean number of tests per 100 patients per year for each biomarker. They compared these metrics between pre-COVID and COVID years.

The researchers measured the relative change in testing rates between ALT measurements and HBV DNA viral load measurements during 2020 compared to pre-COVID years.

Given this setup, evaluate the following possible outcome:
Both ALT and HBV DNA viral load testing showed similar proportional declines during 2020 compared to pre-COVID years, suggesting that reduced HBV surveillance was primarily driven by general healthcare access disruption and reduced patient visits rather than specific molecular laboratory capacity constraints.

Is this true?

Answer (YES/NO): YES